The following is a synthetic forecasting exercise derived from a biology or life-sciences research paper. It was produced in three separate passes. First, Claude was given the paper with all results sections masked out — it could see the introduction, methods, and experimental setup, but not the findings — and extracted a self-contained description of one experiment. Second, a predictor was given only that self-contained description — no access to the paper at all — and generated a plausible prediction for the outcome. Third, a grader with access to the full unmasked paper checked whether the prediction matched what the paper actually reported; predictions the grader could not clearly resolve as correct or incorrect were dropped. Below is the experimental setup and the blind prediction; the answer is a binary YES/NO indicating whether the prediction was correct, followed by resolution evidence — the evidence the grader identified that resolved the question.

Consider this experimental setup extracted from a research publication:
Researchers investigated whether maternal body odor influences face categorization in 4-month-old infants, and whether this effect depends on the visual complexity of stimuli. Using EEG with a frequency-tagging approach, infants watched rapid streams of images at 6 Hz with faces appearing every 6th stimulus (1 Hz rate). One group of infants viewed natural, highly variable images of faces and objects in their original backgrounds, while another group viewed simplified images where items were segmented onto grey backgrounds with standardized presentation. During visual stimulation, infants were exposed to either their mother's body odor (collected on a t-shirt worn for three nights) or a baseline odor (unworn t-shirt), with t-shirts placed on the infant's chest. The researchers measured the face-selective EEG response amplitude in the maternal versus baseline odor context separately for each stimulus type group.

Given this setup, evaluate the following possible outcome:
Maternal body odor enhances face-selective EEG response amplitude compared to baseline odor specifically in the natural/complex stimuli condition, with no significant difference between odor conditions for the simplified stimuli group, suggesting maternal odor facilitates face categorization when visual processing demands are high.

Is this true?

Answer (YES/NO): YES